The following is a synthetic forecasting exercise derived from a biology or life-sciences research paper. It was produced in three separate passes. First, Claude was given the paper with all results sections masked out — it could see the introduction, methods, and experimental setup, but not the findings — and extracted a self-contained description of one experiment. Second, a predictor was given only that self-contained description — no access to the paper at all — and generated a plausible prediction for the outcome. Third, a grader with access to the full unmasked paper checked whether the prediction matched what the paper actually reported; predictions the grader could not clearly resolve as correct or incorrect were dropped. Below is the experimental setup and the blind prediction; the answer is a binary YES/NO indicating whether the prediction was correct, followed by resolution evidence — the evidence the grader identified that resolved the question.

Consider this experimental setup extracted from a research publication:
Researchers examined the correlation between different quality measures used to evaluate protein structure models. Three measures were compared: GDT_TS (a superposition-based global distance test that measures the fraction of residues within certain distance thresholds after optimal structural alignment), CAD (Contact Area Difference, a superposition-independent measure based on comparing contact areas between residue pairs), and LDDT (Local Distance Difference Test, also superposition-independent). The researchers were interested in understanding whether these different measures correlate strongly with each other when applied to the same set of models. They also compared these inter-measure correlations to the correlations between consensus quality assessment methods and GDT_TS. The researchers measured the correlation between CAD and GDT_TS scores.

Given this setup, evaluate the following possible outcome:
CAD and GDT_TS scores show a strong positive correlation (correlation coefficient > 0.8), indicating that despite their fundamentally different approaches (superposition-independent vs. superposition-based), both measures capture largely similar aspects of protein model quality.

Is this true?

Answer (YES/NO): YES